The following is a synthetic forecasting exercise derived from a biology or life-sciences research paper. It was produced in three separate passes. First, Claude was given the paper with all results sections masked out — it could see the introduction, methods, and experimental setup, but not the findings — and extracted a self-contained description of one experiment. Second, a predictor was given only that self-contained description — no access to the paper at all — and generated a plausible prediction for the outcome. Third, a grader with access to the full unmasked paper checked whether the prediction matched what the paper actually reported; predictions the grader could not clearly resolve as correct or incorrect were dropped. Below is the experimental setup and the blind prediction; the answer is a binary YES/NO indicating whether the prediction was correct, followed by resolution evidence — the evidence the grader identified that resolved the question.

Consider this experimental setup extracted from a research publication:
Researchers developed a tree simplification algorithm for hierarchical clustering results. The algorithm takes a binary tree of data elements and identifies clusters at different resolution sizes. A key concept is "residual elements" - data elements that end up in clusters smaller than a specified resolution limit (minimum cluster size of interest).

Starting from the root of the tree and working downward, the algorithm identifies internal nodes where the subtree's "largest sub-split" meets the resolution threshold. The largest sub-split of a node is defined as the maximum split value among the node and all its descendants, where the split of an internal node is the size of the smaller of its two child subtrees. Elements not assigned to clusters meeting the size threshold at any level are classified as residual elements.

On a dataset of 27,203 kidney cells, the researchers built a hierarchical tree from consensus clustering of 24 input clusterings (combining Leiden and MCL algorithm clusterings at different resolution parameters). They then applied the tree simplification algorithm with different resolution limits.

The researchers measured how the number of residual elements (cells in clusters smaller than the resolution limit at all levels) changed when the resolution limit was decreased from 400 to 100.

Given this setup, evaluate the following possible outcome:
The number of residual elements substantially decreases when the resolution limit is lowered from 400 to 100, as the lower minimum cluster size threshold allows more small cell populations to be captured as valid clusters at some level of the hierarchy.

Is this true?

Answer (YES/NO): YES